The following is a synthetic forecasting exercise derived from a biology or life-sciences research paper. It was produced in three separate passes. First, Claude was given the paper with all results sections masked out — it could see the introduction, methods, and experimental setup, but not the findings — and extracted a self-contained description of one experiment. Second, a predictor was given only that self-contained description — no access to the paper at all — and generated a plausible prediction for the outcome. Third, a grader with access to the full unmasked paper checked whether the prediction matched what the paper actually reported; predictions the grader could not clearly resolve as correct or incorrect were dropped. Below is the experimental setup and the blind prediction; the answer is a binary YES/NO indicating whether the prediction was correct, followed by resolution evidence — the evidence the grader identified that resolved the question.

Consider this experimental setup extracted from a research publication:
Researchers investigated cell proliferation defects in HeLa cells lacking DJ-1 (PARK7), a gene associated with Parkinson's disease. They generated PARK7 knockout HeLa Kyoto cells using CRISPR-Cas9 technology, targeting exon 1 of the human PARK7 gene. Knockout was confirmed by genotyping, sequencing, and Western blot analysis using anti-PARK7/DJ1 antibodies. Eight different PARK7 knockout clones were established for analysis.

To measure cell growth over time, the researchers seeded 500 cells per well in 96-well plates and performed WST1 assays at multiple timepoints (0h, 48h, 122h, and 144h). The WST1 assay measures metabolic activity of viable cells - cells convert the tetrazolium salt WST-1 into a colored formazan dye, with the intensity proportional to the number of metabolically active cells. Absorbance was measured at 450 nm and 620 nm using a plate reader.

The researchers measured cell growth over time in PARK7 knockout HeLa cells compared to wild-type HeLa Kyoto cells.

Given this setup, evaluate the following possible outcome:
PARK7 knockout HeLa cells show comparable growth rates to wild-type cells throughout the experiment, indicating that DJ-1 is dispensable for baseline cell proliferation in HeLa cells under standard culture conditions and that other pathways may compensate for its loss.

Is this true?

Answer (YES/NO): NO